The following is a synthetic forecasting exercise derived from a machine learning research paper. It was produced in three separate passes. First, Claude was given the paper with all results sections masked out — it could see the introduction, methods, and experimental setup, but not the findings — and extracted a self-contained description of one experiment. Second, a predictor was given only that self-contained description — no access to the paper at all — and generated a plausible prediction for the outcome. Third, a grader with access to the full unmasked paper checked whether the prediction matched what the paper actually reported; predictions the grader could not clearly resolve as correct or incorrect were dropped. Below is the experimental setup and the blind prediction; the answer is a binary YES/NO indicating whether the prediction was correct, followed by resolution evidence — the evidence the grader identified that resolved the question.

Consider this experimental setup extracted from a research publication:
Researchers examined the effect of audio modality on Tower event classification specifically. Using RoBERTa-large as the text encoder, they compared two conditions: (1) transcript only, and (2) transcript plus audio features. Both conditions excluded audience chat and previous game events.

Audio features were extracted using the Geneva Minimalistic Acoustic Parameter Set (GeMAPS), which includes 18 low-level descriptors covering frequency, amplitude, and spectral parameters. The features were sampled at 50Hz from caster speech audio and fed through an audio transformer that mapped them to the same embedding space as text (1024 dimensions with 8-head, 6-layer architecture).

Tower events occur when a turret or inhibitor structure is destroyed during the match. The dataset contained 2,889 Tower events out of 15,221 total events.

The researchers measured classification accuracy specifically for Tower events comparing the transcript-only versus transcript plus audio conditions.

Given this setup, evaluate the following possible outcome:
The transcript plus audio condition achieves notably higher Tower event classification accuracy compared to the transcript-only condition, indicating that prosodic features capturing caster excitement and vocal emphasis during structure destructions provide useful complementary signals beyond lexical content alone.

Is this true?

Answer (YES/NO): NO